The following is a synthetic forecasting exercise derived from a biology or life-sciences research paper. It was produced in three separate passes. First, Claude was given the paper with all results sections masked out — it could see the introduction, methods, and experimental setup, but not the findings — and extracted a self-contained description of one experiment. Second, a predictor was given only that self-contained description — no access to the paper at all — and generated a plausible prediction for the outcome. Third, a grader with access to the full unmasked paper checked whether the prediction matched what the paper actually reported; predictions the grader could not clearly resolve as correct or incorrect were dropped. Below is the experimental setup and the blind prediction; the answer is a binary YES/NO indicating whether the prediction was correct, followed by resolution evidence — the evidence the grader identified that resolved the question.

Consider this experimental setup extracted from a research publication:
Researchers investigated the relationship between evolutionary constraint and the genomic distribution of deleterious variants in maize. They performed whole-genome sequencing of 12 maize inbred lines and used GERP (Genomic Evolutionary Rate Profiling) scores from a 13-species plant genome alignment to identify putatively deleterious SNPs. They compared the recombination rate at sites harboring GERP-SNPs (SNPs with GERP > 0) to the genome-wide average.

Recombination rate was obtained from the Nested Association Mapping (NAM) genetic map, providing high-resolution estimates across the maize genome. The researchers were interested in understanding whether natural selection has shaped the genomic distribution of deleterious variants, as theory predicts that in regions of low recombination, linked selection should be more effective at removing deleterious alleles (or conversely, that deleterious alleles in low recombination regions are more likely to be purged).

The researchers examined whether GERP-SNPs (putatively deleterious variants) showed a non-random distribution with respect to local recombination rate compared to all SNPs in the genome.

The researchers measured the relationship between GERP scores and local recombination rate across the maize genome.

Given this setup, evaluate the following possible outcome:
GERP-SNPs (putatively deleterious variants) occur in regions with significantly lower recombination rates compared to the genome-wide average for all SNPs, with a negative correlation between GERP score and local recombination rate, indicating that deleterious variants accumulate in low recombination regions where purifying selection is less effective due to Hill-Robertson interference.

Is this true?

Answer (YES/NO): YES